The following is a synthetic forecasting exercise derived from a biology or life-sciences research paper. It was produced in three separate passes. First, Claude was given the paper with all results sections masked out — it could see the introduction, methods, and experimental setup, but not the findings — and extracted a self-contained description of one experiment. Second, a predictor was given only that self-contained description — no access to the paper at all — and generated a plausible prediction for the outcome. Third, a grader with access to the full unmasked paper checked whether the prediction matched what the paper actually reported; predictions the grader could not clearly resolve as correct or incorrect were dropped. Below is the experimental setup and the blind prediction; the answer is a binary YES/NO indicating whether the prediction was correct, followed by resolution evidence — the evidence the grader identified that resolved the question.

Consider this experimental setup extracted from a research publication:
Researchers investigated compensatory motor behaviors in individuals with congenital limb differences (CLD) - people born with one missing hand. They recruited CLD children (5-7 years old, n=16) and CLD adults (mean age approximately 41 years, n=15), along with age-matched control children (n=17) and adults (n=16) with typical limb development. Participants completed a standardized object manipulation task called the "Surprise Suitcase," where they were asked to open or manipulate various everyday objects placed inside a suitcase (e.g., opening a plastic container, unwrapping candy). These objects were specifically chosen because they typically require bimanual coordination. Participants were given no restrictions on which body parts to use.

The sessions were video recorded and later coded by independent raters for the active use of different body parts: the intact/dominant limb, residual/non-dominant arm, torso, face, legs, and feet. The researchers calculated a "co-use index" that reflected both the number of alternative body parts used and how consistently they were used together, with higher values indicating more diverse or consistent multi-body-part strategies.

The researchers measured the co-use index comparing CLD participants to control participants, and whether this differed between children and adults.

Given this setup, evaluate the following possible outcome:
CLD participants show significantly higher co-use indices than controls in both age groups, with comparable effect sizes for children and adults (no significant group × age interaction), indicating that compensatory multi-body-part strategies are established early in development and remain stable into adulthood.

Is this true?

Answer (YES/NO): NO